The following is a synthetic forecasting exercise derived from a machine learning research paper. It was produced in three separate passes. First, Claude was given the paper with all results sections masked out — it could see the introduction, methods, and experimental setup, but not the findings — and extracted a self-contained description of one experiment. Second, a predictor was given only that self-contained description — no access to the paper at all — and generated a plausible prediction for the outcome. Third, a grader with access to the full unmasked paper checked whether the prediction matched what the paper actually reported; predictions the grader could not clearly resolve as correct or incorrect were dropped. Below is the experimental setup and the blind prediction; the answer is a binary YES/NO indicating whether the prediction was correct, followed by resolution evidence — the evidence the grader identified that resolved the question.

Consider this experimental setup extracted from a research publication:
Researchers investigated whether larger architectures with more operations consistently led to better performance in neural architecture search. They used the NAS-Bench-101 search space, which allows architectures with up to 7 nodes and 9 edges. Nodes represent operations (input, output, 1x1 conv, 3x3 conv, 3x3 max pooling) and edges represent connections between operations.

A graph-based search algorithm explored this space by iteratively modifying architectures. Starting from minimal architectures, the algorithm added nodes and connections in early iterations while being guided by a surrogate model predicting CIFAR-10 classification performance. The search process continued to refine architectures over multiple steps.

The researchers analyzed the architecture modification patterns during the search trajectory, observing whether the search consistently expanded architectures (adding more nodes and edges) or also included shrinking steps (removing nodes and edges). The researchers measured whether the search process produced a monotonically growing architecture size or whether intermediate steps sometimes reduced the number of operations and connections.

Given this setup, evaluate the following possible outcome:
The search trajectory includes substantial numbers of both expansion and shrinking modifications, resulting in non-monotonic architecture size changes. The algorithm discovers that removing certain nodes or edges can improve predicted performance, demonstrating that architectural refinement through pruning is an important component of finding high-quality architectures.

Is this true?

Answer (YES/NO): YES